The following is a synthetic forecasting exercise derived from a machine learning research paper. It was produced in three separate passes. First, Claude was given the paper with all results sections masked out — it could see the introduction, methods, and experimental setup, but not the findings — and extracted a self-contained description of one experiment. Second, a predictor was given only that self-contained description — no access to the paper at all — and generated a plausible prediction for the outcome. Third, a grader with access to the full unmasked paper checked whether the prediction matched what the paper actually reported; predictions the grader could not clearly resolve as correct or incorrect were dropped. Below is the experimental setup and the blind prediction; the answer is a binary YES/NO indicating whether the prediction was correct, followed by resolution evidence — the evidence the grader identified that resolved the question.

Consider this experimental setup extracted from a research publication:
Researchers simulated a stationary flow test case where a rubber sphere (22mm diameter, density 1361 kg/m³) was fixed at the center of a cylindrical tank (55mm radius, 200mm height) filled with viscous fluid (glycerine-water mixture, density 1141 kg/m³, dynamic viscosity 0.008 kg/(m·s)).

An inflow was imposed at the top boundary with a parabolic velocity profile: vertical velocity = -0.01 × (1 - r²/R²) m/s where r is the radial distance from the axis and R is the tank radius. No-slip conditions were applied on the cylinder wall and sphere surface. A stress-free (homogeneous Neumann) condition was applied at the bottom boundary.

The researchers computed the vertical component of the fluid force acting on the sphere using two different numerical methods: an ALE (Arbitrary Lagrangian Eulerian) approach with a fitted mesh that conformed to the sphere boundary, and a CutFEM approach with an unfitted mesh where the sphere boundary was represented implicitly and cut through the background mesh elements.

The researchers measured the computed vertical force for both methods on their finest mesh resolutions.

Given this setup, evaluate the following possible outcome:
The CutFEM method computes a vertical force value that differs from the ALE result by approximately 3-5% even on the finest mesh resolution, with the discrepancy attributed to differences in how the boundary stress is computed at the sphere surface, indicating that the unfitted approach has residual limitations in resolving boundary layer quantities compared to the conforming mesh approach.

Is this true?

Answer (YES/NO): NO